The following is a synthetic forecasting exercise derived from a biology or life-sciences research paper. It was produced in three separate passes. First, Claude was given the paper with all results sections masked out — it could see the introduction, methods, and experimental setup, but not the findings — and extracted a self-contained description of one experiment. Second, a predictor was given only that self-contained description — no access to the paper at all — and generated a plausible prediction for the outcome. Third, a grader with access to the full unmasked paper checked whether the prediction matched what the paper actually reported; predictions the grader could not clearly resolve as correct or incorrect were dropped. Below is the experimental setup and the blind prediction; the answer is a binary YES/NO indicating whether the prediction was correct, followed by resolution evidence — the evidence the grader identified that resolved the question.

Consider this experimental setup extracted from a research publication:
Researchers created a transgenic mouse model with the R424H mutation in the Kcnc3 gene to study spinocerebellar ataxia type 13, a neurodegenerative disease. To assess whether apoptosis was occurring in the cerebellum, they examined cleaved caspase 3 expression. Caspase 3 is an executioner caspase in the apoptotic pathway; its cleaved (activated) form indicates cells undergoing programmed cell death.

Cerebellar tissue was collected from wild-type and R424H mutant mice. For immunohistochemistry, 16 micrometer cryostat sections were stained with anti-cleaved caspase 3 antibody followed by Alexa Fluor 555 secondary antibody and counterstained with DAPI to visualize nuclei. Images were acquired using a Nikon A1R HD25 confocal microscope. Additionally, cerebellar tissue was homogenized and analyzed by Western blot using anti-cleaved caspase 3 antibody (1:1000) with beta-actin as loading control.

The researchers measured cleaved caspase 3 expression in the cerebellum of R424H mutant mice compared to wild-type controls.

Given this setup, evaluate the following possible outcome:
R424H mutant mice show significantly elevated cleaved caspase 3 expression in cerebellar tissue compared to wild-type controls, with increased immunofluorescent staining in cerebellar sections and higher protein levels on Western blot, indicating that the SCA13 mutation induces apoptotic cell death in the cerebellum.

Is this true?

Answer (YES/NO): YES